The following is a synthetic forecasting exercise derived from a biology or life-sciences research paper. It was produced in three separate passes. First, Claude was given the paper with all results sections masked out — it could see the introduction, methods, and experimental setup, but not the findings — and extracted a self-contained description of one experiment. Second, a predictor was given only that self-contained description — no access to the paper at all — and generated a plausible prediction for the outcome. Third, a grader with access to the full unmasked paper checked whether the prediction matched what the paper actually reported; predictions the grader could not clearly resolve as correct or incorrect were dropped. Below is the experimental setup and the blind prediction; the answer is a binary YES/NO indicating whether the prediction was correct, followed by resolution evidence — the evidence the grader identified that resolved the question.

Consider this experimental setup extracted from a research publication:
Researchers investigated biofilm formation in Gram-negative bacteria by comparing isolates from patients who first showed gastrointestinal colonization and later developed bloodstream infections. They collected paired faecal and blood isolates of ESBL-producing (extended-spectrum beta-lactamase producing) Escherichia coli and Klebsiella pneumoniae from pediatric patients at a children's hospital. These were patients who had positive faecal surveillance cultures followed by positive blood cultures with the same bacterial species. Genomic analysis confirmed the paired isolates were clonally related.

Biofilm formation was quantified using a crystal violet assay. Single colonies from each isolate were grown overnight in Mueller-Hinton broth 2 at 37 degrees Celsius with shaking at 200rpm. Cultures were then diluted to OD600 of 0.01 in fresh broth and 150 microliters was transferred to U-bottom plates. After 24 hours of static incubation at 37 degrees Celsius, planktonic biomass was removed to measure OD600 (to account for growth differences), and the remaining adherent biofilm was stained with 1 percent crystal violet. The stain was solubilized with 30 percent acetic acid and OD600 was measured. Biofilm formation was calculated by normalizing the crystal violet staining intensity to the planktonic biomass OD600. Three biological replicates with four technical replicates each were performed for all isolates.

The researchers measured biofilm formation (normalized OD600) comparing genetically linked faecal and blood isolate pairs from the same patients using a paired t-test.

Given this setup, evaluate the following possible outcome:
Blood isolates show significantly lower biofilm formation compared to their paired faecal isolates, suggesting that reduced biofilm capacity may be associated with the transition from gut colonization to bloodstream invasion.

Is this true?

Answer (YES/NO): NO